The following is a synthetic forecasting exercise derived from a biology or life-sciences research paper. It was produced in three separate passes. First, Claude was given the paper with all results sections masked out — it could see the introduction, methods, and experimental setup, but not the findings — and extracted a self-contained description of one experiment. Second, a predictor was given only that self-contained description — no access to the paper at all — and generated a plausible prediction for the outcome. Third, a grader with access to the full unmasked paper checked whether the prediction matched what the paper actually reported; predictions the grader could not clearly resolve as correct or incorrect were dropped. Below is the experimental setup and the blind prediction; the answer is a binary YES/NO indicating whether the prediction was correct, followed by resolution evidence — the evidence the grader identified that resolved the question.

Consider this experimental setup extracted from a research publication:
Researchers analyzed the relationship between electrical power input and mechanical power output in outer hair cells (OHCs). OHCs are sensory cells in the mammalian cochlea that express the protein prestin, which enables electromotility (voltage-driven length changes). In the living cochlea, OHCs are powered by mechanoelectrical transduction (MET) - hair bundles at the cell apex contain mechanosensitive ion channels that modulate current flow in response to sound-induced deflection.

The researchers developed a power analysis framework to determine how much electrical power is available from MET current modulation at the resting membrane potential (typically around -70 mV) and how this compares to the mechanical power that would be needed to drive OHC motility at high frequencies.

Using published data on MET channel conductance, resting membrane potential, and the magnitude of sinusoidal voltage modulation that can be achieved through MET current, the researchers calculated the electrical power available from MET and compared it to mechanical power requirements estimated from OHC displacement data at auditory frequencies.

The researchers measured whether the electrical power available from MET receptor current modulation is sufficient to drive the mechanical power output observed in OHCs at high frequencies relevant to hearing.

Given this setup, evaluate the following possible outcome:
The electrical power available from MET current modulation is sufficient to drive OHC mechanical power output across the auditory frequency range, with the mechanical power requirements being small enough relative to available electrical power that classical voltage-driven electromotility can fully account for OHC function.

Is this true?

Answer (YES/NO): YES